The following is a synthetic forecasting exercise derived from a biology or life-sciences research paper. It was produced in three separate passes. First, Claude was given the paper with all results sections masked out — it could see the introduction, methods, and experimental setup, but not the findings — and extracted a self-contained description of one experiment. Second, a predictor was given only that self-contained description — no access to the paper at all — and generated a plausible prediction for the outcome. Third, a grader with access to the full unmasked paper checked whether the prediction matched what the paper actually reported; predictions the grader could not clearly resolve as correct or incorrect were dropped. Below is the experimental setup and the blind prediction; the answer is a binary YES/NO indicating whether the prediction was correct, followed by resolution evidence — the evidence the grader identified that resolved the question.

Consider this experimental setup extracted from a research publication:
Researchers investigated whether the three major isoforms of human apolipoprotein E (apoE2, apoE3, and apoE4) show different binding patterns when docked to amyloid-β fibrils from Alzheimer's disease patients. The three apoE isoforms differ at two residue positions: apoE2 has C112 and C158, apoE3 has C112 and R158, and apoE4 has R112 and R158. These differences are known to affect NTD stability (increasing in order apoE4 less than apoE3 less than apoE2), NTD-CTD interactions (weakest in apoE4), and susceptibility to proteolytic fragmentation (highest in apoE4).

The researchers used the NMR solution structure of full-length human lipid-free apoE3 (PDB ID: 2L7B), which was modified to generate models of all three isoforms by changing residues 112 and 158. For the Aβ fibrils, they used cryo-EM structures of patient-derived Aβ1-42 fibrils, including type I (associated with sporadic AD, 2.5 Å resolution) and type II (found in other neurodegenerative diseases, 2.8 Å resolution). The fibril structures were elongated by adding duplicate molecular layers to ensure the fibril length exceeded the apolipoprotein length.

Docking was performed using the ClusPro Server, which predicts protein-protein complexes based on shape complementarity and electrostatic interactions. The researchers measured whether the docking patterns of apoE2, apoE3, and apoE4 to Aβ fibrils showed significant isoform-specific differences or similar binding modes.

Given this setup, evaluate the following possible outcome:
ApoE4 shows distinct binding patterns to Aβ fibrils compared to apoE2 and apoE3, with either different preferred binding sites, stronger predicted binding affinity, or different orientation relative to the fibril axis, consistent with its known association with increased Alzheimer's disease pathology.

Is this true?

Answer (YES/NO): NO